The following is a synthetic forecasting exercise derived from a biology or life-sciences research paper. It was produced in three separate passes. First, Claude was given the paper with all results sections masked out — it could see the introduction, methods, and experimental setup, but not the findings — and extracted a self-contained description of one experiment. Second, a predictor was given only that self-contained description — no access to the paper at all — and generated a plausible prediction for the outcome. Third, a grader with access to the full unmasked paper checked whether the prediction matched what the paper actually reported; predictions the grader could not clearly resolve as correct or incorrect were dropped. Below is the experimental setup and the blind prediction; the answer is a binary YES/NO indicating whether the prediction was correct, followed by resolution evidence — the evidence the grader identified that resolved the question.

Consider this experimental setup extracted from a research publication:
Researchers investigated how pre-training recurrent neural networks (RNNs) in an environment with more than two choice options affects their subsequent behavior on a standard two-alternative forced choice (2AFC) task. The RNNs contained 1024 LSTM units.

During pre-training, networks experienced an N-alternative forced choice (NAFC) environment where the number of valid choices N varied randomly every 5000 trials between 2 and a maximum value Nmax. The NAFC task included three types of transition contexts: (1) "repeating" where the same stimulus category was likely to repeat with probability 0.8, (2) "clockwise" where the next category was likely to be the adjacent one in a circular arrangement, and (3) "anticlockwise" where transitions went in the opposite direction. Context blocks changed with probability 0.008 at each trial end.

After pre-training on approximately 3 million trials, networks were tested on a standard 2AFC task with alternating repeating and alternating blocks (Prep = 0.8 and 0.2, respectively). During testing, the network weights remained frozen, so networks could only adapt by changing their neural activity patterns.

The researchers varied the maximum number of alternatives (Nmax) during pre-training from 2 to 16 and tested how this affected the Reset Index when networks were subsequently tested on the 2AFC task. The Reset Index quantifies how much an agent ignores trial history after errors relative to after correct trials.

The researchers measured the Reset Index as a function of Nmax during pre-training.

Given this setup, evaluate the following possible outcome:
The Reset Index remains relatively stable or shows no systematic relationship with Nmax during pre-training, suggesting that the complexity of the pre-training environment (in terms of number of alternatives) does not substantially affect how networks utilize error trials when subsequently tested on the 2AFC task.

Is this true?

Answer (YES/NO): NO